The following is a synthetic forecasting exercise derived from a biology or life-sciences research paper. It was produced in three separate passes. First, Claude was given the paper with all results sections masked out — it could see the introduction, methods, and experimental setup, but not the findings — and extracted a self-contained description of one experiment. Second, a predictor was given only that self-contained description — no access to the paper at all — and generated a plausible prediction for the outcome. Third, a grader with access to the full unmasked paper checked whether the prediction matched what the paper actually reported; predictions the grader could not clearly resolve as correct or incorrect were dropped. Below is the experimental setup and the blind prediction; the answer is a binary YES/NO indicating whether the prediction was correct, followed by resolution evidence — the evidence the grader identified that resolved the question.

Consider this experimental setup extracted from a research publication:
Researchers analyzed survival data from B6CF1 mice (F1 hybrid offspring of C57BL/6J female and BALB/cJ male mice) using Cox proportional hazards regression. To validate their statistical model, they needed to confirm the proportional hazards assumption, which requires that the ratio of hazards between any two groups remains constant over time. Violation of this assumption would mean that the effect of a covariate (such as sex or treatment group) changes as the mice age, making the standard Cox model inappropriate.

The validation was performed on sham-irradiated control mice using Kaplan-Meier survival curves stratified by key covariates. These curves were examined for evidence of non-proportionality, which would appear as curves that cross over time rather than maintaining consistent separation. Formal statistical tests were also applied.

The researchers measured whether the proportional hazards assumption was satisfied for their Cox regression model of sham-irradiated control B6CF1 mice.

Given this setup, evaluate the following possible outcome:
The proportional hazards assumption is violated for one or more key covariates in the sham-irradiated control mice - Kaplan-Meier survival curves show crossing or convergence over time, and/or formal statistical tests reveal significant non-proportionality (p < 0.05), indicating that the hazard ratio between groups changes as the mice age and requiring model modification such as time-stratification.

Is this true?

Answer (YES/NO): NO